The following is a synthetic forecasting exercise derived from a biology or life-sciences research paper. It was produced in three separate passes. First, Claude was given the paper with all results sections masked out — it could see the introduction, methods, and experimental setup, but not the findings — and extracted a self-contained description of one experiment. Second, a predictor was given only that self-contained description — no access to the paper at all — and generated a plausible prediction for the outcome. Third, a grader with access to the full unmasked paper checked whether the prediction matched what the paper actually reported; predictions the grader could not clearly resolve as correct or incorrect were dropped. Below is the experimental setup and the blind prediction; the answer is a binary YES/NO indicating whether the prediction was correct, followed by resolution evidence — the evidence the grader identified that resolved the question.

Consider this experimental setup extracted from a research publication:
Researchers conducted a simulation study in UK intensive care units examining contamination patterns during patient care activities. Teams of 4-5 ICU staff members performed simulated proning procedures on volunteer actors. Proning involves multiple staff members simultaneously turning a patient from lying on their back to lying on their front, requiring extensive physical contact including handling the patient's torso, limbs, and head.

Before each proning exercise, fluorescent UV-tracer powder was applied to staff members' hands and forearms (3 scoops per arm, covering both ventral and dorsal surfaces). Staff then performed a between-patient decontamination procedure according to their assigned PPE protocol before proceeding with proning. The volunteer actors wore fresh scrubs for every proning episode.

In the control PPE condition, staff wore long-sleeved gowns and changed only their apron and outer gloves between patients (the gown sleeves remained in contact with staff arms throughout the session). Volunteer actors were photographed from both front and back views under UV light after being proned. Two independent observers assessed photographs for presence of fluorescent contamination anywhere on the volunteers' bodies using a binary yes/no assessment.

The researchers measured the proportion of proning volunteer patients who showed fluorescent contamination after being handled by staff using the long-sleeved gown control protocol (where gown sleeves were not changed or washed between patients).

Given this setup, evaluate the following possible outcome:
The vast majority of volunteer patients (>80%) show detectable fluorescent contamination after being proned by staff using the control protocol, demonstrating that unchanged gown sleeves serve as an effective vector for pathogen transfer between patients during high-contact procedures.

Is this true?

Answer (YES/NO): YES